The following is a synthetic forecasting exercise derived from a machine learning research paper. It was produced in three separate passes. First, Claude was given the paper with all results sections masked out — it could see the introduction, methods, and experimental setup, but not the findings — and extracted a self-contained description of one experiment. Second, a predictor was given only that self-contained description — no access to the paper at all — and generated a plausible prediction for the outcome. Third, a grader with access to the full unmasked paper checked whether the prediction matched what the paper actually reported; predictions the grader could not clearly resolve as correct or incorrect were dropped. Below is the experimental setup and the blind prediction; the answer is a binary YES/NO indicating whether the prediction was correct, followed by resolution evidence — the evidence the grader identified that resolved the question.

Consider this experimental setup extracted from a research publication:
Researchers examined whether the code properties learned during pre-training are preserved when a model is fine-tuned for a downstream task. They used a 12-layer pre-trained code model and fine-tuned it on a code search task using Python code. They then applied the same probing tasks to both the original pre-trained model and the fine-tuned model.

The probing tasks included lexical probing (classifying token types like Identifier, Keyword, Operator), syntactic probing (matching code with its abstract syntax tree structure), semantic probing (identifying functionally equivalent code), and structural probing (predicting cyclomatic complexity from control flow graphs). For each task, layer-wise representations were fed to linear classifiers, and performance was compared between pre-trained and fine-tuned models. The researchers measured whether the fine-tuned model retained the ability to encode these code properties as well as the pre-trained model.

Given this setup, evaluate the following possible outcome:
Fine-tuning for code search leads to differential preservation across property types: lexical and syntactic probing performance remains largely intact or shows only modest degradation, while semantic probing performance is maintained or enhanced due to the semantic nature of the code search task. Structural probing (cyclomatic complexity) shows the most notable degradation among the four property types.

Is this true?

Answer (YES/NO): YES